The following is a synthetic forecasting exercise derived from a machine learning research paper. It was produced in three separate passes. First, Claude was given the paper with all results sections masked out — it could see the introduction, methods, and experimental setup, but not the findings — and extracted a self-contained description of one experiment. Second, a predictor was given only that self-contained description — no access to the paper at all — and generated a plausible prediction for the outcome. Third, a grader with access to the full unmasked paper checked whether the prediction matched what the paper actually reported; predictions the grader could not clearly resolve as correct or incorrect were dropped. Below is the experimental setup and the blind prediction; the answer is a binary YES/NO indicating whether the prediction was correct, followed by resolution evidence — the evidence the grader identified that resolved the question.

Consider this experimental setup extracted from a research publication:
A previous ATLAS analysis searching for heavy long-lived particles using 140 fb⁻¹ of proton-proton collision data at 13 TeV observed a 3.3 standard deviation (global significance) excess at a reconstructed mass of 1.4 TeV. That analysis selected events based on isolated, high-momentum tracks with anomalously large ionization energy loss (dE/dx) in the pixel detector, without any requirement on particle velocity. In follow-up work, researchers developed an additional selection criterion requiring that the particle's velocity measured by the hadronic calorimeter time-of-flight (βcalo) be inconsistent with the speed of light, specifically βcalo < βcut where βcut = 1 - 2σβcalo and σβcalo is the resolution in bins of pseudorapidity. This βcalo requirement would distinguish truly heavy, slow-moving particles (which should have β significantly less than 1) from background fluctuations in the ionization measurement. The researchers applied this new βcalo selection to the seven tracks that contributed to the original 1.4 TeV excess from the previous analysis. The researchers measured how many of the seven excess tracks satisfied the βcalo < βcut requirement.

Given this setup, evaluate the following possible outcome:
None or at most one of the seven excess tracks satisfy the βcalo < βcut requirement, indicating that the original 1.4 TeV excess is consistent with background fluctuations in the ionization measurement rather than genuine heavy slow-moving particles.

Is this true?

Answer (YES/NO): YES